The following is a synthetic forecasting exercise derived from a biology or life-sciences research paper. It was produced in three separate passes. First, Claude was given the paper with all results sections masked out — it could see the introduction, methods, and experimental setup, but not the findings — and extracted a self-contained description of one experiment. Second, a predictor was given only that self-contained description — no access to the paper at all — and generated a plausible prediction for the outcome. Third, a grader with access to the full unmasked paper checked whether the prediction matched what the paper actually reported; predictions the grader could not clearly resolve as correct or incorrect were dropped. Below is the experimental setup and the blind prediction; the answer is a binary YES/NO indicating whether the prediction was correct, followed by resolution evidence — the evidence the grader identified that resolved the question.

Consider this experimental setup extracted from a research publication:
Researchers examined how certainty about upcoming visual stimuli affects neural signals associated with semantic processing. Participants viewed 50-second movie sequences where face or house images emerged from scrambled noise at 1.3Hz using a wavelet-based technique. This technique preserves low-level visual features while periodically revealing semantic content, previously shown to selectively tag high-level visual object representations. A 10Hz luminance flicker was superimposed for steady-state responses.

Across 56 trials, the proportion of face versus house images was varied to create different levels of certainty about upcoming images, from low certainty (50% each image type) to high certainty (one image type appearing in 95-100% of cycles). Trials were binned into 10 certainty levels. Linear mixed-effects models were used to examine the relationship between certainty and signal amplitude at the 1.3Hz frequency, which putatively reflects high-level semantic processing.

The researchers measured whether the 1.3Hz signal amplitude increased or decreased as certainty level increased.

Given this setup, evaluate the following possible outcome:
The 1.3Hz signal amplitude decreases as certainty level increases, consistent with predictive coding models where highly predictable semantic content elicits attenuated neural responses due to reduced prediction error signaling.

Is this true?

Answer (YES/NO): YES